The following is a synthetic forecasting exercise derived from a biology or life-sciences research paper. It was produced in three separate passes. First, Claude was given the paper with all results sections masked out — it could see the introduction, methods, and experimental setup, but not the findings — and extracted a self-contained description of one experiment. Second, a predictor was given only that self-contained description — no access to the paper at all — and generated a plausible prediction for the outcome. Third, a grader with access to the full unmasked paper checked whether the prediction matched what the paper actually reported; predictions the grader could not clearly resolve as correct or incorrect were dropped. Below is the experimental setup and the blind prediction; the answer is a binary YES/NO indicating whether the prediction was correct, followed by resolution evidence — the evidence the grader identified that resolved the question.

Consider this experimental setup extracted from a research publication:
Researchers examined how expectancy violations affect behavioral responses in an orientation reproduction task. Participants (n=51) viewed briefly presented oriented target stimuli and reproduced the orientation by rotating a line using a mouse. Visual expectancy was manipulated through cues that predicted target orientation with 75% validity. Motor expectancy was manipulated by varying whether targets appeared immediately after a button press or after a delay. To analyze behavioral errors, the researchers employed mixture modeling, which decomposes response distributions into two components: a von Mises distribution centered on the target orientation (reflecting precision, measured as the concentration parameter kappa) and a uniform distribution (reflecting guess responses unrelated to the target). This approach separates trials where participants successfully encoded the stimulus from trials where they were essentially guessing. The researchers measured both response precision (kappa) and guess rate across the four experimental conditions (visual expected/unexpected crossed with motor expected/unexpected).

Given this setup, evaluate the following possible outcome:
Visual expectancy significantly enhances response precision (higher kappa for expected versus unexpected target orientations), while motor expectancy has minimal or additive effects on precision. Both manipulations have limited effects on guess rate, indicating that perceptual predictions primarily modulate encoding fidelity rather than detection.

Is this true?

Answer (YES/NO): NO